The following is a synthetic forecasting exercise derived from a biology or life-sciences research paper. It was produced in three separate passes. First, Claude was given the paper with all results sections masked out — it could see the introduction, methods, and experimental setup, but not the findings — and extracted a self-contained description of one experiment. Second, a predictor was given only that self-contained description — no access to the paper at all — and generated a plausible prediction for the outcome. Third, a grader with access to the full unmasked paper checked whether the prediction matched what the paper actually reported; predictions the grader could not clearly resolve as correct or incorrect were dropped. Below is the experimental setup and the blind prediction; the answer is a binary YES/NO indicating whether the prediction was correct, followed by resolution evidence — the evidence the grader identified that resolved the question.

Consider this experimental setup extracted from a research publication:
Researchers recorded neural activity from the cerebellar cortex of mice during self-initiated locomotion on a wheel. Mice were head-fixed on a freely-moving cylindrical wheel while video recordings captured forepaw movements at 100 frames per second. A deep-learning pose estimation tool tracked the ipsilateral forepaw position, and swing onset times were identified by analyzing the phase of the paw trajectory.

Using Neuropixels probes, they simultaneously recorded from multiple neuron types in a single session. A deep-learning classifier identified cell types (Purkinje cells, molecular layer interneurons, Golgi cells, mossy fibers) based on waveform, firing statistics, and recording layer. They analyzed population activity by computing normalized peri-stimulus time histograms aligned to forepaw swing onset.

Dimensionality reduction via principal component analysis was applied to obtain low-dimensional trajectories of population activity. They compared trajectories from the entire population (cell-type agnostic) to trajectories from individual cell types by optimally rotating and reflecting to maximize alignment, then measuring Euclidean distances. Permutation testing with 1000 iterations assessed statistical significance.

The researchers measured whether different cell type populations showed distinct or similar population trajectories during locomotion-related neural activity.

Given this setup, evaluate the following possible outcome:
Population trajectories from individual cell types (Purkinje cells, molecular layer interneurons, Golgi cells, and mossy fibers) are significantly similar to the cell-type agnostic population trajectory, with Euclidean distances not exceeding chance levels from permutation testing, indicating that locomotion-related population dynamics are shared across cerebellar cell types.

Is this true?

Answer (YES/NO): YES